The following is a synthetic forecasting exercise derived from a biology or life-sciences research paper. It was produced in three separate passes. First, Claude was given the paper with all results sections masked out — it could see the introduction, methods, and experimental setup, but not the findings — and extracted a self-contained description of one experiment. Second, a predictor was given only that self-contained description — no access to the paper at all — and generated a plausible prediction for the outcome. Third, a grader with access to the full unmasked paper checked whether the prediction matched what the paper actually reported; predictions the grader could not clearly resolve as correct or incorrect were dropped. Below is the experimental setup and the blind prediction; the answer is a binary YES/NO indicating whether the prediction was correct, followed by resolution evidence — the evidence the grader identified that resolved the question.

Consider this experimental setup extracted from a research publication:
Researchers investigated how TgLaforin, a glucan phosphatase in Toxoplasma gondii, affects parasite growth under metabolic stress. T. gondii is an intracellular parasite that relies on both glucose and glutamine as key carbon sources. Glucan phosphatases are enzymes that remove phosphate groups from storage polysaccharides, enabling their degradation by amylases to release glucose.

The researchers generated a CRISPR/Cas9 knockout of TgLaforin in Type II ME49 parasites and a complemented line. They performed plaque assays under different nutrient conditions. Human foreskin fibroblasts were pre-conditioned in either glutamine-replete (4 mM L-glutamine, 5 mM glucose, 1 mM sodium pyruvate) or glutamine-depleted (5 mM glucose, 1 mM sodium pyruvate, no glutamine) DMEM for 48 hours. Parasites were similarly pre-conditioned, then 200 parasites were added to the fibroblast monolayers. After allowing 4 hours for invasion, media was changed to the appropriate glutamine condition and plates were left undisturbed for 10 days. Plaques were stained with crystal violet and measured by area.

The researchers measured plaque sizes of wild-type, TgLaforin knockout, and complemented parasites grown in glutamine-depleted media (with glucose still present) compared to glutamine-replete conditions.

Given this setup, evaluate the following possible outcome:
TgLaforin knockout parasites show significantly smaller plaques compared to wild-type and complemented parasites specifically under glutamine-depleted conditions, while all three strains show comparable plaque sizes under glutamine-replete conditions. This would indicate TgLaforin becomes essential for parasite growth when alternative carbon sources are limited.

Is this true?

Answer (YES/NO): YES